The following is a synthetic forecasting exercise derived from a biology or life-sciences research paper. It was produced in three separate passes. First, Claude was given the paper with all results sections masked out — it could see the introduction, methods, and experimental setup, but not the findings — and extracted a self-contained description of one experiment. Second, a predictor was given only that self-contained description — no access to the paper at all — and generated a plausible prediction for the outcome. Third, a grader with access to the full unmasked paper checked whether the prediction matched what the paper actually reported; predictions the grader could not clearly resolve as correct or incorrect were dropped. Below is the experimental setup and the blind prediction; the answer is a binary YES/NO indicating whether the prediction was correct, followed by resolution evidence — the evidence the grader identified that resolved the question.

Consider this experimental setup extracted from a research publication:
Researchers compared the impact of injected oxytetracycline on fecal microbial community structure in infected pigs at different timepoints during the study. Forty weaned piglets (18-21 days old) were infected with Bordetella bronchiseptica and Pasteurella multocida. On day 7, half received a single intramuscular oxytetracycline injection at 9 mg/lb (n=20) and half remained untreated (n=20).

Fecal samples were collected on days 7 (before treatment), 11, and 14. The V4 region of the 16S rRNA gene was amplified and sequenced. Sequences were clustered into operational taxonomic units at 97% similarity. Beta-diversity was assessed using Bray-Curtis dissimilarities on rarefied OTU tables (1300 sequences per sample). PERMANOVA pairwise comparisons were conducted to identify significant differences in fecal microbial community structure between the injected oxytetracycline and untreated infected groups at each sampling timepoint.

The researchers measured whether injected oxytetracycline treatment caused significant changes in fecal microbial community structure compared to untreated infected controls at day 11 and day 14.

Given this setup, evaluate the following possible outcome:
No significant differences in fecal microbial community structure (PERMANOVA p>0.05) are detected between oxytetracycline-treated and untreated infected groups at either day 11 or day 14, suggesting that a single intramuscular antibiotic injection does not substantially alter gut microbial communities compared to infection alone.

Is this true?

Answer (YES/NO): NO